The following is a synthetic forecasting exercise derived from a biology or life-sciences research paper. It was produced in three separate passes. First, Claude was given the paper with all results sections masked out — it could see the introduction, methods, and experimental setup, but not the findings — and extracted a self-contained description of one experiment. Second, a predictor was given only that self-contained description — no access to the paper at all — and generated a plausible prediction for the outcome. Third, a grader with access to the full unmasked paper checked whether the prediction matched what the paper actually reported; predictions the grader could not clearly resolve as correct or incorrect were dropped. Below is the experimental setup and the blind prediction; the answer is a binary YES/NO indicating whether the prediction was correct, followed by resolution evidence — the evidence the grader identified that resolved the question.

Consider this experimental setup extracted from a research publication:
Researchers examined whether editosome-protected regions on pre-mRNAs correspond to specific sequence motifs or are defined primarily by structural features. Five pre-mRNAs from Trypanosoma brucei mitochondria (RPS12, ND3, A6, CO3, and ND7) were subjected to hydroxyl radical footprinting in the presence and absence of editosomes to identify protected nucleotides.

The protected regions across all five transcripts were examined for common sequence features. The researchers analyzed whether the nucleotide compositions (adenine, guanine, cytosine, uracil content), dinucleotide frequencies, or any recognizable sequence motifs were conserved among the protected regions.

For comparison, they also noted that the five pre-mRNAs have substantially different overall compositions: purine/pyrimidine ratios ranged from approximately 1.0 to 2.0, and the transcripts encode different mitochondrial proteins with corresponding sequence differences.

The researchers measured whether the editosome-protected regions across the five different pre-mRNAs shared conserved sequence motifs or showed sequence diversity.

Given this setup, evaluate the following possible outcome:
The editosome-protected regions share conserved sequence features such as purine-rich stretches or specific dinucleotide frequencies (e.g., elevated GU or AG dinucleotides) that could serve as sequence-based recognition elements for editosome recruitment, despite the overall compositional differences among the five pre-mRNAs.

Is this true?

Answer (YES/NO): NO